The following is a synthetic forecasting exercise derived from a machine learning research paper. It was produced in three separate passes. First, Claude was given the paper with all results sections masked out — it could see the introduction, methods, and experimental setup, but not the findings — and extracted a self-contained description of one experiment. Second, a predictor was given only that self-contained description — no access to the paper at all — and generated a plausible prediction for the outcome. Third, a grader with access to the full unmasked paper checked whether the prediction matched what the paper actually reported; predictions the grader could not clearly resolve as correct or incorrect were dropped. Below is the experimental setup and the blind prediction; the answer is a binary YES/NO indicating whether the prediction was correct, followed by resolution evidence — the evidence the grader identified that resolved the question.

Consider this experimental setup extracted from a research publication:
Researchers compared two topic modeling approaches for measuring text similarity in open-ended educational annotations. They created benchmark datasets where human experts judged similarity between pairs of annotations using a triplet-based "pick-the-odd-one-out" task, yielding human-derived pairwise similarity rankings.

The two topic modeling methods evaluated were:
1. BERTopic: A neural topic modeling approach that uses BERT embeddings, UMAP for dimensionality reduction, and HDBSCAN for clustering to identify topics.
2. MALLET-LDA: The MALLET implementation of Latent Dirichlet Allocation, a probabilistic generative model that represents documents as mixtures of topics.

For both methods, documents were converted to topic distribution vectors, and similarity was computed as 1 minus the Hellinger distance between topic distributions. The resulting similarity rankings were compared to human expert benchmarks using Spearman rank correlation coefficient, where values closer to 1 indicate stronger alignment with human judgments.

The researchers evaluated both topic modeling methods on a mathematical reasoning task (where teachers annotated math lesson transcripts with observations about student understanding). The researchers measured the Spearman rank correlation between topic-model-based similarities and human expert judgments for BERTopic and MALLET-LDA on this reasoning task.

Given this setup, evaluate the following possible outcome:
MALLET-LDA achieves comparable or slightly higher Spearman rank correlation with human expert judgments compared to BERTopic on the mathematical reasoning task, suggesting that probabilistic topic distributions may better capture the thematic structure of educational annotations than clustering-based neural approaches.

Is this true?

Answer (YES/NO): NO